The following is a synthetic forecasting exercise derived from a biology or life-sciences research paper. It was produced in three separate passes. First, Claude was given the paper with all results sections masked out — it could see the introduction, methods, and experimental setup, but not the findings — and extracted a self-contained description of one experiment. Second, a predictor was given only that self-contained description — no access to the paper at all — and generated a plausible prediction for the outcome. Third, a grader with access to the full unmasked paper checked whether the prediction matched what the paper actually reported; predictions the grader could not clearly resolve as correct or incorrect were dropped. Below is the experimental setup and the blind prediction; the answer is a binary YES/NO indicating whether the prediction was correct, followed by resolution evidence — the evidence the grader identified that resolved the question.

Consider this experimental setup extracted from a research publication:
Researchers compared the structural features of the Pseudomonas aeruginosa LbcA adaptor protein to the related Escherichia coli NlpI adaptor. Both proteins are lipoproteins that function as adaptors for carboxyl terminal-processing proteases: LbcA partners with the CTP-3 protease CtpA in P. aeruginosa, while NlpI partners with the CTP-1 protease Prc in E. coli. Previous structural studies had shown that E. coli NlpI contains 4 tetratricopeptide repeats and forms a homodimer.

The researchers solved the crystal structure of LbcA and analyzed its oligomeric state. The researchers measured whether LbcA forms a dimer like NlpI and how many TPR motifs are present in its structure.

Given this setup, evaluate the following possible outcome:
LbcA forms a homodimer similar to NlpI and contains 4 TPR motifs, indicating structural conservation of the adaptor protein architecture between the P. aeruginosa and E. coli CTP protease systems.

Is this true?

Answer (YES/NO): NO